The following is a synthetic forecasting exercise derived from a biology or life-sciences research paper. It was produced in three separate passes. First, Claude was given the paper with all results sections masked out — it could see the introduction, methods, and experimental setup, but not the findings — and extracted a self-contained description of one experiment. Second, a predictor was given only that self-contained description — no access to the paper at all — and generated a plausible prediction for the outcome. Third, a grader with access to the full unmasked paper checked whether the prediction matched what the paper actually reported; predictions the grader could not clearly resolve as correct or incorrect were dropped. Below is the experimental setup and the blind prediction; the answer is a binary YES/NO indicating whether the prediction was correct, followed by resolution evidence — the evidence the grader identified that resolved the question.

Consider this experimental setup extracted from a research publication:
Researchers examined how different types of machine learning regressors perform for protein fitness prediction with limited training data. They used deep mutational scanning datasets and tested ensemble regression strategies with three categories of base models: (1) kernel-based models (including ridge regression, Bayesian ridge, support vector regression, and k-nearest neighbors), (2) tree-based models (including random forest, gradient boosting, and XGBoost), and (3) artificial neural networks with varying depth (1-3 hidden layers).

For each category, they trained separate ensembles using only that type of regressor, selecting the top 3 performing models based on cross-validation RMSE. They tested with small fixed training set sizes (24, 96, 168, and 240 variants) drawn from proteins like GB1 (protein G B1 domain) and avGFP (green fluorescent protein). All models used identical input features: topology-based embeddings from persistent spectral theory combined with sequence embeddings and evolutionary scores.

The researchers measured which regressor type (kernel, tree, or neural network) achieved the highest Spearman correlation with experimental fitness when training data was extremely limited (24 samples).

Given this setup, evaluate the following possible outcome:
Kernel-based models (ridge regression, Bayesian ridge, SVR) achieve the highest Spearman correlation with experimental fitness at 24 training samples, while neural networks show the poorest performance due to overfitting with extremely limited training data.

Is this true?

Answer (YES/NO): YES